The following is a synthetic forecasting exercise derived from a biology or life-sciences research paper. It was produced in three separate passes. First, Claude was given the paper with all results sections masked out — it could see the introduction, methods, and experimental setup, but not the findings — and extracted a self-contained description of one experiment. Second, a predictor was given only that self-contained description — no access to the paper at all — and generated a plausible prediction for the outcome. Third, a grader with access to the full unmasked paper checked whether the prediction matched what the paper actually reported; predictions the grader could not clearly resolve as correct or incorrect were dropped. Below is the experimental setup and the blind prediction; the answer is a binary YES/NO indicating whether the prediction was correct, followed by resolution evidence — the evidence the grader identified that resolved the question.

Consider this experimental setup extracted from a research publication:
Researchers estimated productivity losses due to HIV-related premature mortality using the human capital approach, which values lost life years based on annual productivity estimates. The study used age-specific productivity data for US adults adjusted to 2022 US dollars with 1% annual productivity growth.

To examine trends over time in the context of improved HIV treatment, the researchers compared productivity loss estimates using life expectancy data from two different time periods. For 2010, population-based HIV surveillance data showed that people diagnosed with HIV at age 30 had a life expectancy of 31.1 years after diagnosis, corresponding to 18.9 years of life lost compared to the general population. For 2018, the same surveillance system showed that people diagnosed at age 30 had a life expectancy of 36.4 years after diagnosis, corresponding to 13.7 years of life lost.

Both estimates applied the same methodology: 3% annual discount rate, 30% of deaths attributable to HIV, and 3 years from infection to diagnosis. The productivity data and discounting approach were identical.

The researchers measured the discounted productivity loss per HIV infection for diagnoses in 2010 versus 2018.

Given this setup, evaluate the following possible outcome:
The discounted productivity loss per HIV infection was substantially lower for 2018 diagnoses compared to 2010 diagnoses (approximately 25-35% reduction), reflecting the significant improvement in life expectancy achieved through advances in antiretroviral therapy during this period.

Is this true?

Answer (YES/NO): NO